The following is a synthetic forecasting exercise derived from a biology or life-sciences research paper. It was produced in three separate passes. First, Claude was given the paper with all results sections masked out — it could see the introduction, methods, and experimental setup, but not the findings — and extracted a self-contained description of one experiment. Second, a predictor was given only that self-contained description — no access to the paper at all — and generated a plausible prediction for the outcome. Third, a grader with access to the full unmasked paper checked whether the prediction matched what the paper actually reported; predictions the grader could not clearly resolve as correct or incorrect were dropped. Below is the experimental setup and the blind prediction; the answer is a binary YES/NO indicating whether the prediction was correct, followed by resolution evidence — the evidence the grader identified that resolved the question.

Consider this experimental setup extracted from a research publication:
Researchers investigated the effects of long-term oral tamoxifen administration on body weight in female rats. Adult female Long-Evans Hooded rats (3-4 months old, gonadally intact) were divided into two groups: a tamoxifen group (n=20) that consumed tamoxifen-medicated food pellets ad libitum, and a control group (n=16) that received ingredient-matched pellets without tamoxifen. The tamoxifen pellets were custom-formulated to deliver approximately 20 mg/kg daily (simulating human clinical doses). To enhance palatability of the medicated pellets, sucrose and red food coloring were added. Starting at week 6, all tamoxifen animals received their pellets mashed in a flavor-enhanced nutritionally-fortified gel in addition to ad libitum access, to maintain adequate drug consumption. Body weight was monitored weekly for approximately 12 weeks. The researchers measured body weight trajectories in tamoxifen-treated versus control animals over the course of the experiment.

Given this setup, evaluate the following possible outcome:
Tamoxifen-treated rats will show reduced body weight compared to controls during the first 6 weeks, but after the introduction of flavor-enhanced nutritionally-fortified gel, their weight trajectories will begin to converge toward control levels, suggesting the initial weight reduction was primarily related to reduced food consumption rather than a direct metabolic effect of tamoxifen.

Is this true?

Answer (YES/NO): NO